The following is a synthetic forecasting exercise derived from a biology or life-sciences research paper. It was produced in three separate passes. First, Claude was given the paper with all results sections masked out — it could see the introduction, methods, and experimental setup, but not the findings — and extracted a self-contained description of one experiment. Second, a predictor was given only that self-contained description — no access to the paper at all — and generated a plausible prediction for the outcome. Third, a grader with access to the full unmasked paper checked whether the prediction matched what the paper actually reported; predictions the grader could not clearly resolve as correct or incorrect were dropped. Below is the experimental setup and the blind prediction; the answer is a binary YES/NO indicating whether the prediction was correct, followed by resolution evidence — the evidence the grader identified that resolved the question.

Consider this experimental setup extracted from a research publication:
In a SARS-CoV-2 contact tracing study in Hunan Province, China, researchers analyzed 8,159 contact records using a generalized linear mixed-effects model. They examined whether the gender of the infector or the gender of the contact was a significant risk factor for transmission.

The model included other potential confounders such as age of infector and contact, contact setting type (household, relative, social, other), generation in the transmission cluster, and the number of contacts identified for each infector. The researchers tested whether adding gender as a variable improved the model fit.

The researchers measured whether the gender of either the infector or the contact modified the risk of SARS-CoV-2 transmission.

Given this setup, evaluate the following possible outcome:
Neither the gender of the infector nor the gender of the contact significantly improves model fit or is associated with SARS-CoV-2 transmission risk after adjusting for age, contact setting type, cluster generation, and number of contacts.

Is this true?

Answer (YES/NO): YES